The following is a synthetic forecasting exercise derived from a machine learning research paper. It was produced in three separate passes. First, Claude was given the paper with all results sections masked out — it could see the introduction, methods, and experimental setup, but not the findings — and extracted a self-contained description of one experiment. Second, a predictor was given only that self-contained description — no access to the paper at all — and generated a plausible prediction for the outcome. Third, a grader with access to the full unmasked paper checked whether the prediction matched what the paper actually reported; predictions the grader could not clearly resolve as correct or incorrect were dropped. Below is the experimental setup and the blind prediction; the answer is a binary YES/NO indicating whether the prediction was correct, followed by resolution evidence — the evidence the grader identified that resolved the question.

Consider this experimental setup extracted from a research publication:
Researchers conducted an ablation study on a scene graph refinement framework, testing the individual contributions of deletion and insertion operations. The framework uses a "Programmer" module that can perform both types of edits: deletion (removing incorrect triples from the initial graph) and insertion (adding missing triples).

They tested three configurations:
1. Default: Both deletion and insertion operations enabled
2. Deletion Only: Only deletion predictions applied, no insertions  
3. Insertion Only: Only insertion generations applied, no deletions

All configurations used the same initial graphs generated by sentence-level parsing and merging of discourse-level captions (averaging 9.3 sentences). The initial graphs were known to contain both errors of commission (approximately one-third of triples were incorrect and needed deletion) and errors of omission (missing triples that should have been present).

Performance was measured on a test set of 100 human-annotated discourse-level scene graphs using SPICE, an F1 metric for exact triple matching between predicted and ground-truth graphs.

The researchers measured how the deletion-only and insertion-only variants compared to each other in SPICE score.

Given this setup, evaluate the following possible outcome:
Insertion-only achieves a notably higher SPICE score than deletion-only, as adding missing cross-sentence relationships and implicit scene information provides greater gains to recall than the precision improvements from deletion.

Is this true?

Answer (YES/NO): NO